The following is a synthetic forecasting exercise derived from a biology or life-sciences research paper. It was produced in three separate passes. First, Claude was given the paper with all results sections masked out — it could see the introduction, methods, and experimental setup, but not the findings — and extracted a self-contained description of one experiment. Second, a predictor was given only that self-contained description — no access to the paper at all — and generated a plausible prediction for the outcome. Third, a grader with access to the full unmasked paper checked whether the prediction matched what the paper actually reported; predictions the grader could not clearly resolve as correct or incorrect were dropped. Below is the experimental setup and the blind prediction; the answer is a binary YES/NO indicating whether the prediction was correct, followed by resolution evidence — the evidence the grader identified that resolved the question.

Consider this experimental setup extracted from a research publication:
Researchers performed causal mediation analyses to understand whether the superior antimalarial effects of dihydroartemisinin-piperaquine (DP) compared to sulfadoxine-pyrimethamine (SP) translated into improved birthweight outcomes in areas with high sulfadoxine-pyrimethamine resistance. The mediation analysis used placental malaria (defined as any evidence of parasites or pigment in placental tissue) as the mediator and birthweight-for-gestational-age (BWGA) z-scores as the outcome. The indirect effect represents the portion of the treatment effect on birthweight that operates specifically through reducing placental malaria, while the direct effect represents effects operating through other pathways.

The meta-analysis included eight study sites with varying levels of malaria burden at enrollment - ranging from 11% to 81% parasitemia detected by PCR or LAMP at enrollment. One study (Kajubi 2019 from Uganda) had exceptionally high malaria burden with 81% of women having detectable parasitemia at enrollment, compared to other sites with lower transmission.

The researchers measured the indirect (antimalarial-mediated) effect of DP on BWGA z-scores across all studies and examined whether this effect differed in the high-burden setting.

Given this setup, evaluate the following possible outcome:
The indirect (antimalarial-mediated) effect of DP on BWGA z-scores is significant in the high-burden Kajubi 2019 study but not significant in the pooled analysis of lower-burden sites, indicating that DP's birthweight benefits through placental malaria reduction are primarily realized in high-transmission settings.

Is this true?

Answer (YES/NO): NO